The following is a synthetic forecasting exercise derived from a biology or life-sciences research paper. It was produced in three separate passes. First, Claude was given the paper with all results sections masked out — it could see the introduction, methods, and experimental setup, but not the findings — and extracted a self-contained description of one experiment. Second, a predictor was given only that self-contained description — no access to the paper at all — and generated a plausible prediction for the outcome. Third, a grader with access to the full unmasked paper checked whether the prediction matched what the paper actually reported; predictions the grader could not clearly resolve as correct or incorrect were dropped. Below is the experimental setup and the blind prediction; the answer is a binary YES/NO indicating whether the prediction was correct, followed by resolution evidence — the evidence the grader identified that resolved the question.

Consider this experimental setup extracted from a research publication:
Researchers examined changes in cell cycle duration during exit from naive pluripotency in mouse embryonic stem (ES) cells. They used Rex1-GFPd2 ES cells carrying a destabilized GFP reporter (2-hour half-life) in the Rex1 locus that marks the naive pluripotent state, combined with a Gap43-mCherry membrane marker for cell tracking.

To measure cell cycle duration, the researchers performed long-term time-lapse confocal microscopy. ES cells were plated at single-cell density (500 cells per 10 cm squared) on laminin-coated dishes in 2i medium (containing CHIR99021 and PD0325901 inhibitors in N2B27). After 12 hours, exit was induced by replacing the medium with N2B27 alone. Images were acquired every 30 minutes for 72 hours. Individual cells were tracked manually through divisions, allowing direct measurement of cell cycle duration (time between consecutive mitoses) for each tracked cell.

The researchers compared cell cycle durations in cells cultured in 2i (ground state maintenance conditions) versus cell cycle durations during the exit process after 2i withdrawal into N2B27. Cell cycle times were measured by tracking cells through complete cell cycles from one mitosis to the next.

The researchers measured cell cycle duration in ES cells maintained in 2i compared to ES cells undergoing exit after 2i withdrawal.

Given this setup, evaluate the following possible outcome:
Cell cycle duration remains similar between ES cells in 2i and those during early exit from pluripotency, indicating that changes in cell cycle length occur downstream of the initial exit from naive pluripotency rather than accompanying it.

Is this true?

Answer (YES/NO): NO